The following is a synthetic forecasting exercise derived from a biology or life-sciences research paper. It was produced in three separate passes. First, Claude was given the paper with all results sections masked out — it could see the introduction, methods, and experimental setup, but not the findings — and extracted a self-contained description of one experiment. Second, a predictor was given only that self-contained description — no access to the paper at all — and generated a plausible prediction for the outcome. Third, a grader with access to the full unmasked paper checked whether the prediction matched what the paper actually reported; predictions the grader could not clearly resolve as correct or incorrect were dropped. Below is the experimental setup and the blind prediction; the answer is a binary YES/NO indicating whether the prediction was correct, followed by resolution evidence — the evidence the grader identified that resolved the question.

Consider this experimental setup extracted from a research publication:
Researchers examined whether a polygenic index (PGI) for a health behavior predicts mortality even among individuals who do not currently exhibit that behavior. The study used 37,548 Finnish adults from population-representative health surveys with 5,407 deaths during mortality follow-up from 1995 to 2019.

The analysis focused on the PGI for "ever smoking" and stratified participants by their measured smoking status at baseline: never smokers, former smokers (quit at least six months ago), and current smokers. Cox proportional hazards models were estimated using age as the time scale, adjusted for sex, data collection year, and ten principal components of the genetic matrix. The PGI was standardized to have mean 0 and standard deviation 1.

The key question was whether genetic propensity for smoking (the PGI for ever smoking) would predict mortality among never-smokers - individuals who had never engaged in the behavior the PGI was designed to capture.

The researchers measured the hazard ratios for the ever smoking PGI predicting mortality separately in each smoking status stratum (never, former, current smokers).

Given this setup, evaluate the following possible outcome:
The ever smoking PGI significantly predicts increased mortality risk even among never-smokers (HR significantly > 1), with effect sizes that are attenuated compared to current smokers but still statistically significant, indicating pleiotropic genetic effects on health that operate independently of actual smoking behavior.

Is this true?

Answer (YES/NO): YES